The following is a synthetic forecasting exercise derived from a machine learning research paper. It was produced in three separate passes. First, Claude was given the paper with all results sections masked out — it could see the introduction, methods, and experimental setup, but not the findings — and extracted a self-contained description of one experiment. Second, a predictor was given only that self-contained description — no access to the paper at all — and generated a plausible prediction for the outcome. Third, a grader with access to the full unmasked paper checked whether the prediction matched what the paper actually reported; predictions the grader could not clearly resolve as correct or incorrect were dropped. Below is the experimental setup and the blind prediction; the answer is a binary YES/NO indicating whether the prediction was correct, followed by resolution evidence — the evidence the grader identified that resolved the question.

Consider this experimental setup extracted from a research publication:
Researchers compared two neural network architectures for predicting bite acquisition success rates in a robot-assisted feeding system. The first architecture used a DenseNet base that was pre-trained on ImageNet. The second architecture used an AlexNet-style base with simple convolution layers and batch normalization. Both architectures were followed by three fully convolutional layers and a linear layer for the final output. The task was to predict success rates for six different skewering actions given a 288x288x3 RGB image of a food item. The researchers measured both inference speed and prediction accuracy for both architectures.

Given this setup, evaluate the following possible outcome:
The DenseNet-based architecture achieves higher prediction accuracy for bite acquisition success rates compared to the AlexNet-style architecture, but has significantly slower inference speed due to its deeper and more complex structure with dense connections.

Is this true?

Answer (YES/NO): YES